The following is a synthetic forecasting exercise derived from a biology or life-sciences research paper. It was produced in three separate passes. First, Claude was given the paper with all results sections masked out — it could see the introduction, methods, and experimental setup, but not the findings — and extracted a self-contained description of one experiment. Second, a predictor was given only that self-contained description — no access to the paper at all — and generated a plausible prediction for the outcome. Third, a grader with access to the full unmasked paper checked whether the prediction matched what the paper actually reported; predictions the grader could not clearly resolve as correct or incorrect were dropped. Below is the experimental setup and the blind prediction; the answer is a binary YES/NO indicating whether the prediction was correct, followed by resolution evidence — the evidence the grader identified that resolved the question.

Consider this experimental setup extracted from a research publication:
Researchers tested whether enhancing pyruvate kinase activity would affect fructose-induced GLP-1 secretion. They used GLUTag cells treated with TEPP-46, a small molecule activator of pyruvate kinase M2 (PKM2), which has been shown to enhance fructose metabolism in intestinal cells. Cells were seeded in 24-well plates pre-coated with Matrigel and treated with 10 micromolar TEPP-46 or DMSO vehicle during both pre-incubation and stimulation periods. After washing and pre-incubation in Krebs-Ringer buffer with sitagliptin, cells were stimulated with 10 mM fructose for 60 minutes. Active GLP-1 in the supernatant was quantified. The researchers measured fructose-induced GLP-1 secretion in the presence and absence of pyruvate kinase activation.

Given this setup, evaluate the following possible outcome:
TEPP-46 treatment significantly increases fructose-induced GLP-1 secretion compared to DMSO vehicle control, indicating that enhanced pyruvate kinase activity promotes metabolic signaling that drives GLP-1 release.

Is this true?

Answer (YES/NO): YES